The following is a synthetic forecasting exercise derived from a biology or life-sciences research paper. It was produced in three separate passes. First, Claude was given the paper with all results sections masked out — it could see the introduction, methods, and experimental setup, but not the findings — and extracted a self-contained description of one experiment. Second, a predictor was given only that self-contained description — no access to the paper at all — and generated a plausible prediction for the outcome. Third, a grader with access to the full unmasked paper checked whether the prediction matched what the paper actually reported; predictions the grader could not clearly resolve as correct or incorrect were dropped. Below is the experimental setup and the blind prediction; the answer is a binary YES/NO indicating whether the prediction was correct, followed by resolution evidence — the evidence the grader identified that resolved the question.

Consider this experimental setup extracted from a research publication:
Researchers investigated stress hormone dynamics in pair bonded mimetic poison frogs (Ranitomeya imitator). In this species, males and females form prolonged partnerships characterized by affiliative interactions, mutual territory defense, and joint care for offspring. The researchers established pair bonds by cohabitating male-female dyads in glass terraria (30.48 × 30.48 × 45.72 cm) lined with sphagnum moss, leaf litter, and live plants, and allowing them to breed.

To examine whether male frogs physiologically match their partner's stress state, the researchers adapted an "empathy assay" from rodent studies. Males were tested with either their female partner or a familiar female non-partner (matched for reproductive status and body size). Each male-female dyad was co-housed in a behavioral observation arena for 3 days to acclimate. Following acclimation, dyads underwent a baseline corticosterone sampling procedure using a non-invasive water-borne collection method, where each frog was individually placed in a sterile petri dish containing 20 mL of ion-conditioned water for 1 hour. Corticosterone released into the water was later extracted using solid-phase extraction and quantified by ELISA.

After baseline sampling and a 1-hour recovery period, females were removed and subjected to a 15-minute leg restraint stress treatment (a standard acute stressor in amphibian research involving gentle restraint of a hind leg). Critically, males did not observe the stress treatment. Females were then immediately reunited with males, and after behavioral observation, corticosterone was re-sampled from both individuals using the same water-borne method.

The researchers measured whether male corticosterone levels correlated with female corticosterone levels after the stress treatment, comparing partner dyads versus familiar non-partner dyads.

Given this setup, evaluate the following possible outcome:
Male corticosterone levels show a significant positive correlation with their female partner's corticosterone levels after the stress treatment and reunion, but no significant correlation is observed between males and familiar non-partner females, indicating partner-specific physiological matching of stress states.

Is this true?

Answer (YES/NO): NO